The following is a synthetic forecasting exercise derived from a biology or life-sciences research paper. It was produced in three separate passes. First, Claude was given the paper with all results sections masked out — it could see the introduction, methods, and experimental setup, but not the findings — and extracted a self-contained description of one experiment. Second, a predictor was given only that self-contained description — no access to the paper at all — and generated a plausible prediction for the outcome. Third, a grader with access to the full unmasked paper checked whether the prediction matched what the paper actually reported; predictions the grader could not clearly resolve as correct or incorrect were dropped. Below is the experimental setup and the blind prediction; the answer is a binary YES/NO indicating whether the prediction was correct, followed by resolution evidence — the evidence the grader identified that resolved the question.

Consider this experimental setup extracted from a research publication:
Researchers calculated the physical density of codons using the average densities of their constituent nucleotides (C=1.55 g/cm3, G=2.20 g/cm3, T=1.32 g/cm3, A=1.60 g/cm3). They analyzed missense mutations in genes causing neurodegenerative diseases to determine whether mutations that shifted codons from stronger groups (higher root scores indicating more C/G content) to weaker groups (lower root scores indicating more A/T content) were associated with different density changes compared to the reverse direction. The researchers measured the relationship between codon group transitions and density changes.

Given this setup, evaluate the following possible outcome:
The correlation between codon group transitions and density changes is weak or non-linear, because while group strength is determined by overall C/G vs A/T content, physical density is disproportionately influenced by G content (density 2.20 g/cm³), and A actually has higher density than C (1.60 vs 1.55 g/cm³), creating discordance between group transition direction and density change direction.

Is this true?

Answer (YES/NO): NO